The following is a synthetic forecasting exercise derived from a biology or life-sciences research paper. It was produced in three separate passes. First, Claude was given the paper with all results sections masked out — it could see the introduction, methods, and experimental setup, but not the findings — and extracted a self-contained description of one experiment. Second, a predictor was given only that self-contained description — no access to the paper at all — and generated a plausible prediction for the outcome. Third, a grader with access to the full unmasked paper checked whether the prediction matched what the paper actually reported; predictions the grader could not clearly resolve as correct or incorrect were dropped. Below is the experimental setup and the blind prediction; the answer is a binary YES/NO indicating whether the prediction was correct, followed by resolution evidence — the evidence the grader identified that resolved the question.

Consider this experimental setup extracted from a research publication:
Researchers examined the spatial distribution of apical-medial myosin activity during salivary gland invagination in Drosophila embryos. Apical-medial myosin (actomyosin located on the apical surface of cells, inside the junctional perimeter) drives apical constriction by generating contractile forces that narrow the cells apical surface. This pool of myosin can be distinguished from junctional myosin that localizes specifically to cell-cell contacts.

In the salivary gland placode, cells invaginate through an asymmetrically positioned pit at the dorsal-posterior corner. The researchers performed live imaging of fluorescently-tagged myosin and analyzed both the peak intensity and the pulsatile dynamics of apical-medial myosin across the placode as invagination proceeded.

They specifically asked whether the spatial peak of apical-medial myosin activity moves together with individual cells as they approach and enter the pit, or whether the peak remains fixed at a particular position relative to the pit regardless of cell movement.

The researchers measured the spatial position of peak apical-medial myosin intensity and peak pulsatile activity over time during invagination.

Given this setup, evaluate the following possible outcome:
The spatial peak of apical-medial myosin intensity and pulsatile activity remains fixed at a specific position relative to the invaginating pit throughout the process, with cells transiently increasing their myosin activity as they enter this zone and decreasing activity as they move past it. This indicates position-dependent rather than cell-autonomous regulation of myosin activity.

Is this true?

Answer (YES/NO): YES